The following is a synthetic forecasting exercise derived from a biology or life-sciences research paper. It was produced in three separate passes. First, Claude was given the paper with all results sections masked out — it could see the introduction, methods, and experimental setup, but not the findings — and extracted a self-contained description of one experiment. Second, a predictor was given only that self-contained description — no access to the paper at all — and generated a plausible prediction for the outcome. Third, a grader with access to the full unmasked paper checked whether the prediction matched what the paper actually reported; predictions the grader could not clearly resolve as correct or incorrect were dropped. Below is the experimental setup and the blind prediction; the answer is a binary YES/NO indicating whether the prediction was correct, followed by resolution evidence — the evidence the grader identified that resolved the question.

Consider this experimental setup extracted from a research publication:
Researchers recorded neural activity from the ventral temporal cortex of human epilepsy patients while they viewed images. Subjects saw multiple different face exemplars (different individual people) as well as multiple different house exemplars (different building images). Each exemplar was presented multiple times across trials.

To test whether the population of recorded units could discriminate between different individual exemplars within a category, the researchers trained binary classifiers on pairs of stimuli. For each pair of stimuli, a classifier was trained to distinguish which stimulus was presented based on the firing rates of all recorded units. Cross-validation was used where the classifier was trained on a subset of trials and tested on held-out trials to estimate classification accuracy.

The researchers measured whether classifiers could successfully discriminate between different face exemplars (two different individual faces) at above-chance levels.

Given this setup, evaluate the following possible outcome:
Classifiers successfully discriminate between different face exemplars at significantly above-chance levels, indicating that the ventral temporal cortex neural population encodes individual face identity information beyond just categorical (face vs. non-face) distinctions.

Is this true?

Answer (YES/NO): YES